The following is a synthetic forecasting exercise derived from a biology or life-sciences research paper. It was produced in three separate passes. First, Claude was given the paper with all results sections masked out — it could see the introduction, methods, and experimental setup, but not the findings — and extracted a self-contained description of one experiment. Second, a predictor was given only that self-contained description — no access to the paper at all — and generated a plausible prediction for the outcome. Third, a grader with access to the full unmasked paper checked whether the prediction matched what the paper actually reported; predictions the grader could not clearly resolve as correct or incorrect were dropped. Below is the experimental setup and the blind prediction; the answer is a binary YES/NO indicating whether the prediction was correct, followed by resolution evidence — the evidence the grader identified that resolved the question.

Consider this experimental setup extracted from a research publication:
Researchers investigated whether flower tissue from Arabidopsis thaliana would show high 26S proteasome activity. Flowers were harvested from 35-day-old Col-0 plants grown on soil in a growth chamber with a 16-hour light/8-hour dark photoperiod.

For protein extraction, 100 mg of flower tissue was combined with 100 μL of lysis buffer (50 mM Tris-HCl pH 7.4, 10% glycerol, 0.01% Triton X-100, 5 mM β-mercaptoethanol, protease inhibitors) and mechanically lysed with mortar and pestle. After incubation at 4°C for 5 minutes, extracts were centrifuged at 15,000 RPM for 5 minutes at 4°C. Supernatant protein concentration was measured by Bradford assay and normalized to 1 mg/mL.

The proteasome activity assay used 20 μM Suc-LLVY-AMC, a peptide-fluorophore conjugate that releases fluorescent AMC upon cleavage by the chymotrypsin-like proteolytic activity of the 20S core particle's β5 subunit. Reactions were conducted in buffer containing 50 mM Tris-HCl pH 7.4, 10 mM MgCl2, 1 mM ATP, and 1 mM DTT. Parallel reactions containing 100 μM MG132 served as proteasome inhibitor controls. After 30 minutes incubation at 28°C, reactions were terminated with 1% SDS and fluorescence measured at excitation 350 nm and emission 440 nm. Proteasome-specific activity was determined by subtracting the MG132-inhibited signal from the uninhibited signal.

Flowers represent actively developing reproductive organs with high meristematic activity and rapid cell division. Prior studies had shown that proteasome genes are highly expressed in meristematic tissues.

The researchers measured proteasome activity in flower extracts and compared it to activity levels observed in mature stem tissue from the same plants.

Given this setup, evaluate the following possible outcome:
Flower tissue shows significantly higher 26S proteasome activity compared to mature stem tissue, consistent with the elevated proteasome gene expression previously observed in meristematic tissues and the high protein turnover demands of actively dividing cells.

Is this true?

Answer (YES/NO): YES